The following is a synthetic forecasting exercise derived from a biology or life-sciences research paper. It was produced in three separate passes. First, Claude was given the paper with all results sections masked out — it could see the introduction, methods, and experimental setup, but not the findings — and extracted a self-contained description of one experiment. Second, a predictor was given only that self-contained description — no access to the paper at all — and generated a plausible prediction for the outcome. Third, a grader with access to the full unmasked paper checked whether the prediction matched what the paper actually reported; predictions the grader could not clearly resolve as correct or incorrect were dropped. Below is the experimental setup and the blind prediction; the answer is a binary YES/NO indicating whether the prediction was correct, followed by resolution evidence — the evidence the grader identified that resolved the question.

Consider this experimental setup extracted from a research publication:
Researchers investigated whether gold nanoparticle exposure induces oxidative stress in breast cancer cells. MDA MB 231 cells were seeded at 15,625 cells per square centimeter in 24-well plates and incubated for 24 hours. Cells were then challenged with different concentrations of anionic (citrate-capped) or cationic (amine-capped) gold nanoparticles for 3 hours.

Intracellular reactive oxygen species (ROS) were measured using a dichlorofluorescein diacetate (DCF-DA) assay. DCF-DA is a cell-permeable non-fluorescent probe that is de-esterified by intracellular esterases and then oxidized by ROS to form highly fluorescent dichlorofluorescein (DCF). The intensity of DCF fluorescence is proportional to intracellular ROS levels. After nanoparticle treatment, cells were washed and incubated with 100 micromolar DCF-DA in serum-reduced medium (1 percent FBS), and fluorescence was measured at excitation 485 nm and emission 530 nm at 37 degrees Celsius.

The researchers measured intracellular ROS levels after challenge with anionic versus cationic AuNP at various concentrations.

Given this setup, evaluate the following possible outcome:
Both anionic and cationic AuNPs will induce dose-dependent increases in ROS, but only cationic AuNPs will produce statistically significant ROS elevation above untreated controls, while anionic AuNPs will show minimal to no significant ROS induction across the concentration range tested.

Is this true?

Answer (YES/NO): NO